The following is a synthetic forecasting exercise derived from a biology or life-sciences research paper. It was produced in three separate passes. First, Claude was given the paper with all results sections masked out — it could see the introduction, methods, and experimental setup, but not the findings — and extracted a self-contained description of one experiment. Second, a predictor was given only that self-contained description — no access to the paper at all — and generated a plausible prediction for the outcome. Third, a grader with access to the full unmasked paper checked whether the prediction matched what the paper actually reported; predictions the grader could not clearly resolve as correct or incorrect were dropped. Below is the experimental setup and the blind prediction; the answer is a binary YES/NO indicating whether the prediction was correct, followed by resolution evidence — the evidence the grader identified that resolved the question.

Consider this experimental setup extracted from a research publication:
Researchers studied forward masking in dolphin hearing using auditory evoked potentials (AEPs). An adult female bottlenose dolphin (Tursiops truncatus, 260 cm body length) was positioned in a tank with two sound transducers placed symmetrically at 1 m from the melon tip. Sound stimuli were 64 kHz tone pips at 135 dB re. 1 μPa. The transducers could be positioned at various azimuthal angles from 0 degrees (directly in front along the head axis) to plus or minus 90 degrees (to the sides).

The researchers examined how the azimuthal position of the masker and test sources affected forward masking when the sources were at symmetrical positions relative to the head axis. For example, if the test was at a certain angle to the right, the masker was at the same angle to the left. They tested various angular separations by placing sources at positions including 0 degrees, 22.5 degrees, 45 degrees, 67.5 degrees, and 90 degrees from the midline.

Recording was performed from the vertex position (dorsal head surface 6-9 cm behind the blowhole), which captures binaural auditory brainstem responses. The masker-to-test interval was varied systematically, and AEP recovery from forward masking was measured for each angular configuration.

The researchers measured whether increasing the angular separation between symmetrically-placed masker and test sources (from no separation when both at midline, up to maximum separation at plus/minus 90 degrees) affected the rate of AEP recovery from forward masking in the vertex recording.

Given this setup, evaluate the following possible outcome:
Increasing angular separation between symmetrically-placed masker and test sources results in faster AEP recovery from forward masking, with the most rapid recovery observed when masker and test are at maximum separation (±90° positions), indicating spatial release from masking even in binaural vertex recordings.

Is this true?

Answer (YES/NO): NO